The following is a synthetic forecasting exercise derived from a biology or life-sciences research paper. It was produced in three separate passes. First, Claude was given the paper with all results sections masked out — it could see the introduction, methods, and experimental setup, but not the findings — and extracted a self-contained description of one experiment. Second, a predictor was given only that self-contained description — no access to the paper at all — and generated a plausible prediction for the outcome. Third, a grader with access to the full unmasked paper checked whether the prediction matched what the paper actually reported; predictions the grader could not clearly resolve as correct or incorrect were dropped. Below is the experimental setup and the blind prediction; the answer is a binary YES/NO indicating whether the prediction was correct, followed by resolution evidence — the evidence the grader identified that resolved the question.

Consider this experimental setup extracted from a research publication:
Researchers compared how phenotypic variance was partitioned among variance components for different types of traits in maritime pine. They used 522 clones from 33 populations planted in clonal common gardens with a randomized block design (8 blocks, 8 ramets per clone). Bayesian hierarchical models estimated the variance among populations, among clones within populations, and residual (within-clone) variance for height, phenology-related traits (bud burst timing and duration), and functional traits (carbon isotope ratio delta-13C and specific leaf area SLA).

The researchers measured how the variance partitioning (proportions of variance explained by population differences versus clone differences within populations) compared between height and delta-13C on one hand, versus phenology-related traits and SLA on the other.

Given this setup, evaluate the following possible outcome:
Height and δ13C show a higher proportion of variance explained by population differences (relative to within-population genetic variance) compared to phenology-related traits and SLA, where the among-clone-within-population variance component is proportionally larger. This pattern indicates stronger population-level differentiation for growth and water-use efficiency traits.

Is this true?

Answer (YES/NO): YES